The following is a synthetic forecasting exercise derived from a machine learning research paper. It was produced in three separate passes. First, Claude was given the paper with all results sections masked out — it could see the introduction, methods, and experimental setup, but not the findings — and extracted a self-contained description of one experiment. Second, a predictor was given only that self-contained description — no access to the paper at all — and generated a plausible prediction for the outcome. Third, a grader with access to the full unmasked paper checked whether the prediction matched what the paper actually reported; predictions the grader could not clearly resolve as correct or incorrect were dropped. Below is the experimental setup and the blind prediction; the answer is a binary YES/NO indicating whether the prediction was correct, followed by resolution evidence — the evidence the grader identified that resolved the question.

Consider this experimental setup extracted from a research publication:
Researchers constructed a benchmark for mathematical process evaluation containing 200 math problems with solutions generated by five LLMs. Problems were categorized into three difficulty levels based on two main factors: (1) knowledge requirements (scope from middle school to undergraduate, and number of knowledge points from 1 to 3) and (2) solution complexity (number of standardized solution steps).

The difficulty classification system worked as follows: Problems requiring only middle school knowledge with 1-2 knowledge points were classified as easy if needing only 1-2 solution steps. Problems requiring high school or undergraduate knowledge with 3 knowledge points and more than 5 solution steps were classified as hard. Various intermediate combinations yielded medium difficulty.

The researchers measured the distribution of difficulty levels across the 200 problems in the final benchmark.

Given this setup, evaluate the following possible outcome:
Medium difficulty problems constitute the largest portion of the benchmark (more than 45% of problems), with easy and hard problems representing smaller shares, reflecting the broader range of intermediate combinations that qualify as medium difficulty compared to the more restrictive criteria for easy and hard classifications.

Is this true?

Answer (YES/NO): NO